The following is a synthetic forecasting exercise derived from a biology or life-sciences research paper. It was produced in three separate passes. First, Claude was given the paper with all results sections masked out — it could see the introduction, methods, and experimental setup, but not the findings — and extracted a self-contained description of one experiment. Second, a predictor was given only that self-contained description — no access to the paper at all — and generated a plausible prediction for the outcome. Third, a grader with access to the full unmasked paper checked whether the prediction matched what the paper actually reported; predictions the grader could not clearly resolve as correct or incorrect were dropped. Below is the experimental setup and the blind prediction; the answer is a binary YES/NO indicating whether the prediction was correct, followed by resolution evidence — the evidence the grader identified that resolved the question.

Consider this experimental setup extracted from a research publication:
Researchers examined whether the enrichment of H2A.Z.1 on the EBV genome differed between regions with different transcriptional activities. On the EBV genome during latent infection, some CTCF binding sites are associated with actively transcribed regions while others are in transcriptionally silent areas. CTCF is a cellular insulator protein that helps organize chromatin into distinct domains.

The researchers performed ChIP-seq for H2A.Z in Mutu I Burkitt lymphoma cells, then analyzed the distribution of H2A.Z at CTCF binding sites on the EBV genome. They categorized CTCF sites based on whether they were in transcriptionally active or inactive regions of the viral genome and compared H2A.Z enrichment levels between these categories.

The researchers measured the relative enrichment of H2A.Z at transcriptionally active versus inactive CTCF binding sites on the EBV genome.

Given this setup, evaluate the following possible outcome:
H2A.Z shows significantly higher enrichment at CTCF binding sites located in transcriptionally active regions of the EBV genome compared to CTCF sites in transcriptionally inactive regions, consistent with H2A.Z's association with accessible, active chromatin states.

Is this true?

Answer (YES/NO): YES